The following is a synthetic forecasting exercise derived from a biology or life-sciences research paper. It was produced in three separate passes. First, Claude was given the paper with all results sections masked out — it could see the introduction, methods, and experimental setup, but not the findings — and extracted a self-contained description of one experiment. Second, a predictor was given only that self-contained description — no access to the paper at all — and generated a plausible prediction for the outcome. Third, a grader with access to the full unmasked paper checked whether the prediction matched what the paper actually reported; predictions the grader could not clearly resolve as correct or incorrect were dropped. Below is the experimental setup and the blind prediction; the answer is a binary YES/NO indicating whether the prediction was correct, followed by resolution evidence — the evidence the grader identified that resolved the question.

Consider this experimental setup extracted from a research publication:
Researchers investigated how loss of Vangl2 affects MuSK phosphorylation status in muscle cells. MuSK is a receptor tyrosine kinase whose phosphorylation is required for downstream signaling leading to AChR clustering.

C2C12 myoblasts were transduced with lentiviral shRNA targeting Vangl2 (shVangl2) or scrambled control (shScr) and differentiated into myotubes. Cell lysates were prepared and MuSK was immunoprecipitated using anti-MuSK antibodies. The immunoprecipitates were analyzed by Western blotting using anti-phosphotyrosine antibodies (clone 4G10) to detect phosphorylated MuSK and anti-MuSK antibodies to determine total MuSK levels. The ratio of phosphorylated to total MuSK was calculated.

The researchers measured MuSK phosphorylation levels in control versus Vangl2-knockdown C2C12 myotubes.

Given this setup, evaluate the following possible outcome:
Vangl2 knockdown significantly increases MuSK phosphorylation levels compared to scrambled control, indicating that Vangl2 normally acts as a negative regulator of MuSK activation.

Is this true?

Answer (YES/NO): YES